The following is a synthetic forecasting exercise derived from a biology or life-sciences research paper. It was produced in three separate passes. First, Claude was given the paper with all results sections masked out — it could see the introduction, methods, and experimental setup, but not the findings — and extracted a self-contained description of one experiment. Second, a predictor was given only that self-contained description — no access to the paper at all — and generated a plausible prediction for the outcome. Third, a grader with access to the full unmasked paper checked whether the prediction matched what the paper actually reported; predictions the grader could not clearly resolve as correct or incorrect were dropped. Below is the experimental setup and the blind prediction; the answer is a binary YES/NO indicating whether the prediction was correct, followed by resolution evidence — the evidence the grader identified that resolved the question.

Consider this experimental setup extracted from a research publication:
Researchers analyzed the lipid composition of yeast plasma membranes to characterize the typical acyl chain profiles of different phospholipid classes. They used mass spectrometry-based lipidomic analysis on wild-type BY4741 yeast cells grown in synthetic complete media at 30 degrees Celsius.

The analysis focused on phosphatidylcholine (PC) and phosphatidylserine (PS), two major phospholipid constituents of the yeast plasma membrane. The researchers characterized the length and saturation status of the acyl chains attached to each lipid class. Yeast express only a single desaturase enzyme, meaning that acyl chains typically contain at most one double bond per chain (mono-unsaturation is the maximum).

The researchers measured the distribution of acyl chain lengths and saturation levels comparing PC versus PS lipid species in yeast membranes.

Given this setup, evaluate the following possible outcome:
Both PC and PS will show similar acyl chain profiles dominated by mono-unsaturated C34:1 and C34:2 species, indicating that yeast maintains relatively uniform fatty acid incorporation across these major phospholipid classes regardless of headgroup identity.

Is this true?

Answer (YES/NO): NO